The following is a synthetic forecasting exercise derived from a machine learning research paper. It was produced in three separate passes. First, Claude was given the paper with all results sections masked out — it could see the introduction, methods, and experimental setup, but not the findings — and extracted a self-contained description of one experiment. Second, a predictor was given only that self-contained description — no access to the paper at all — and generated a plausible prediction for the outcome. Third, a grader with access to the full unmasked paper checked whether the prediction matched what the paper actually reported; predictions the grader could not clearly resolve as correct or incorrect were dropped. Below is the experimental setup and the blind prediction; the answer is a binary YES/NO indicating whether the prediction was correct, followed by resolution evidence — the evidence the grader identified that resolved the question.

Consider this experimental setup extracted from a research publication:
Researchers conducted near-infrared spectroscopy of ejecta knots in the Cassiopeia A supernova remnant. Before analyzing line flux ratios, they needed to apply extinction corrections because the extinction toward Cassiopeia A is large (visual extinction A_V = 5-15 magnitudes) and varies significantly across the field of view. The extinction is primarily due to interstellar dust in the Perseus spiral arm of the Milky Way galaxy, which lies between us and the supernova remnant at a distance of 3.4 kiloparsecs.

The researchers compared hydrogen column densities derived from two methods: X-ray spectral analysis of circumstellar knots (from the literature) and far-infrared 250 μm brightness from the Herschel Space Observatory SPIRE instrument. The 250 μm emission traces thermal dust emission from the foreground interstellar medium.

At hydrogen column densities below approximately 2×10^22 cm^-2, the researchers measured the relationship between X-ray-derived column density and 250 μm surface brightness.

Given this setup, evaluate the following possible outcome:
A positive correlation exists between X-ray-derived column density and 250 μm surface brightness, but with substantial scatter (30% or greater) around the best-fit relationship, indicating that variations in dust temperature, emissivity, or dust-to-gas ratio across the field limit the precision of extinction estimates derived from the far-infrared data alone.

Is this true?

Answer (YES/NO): NO